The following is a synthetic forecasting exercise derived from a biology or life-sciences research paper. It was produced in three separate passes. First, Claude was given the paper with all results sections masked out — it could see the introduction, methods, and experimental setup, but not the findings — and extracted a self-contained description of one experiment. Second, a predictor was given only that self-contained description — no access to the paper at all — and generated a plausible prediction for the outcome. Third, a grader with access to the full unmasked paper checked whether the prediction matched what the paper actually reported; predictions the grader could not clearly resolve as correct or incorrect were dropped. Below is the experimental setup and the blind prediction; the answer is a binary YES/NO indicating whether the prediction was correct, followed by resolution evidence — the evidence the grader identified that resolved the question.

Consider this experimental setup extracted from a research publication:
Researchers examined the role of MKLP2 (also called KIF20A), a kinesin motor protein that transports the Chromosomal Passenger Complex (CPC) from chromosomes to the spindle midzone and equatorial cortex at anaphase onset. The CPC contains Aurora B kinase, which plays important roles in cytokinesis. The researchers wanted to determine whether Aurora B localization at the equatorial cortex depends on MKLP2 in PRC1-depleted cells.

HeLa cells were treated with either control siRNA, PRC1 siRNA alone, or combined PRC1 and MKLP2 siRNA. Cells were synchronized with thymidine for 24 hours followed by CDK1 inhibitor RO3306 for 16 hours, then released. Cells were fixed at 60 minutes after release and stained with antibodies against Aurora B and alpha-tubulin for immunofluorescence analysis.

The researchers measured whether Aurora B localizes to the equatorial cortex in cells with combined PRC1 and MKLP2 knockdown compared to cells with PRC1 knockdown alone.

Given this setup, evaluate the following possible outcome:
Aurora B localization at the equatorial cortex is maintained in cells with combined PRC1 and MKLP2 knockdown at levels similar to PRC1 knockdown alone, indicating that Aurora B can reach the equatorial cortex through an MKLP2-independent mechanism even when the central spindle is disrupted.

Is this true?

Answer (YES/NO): NO